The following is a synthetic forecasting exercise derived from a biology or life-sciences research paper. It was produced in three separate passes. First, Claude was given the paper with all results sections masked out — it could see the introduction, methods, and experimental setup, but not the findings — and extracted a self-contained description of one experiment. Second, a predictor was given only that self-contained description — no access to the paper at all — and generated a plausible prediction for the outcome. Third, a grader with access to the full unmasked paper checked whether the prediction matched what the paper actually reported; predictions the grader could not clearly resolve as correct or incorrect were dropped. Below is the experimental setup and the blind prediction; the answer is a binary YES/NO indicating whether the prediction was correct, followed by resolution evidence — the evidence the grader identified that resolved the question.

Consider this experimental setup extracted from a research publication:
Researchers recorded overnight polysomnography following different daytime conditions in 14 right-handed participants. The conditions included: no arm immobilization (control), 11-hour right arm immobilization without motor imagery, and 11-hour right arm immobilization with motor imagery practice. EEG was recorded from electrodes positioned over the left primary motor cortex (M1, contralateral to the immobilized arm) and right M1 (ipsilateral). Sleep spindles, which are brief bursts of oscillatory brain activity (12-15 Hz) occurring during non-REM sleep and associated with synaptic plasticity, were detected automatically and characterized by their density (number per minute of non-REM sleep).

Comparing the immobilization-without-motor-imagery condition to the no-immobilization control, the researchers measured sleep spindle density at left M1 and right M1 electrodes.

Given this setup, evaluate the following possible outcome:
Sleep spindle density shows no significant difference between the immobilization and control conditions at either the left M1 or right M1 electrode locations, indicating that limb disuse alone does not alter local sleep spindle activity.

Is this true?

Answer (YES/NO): NO